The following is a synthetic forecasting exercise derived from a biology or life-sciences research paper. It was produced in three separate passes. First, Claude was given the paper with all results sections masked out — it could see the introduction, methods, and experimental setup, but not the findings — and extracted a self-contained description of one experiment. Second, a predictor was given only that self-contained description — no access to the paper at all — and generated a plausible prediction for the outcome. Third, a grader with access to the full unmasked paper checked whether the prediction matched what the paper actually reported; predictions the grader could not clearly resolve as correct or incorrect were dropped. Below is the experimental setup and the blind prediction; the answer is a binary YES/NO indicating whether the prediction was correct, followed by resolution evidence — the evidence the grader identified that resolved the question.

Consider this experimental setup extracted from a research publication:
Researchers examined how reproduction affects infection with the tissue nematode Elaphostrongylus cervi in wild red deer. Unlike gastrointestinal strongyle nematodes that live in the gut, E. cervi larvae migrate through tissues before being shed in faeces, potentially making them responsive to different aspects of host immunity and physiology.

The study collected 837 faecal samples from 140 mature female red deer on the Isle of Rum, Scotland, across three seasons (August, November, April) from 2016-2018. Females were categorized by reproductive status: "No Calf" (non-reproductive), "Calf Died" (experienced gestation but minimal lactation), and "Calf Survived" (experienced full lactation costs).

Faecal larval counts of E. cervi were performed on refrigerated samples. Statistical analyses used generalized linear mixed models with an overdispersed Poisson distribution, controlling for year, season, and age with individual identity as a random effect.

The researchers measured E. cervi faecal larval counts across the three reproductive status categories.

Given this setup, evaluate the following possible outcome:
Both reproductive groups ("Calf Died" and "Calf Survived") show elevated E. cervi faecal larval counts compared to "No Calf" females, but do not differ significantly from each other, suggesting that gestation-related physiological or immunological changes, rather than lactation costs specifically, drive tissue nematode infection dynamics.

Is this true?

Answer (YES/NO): NO